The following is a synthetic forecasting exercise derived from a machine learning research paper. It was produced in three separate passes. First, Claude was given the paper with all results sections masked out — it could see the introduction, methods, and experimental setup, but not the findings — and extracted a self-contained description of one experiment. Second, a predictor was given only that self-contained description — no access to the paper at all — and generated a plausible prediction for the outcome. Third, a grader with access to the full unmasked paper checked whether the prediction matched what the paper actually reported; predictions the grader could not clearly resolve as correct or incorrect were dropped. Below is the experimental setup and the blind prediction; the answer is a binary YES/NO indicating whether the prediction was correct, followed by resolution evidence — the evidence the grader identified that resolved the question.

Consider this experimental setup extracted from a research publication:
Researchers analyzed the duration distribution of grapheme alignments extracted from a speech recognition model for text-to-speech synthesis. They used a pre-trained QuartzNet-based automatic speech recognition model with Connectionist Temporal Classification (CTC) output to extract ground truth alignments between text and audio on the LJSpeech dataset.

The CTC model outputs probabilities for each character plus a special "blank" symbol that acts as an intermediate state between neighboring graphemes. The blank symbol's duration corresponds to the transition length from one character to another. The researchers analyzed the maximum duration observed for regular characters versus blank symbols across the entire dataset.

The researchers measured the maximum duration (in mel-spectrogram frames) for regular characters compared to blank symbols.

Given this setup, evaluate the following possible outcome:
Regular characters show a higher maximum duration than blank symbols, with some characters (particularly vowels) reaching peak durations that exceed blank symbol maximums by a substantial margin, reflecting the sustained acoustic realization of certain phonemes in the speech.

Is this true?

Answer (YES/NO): NO